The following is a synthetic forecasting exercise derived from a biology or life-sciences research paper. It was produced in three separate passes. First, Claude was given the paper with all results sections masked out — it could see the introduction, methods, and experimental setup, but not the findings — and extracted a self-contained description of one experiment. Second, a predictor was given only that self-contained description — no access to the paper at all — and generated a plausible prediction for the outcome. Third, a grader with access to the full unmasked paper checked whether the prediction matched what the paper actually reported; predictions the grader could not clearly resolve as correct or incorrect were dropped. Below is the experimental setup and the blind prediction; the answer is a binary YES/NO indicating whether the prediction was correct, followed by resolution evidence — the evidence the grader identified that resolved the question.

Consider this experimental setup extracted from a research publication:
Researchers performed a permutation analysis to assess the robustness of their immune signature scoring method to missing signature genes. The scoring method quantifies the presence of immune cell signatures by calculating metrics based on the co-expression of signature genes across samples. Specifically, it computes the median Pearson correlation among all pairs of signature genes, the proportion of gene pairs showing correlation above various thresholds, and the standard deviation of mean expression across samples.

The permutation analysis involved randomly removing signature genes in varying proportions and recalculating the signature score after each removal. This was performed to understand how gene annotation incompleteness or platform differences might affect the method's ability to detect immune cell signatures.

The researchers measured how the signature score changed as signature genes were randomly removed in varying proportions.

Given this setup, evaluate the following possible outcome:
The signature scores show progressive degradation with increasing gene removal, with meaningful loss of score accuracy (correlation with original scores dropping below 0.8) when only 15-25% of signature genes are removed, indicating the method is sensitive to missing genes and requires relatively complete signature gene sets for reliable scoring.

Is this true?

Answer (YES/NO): NO